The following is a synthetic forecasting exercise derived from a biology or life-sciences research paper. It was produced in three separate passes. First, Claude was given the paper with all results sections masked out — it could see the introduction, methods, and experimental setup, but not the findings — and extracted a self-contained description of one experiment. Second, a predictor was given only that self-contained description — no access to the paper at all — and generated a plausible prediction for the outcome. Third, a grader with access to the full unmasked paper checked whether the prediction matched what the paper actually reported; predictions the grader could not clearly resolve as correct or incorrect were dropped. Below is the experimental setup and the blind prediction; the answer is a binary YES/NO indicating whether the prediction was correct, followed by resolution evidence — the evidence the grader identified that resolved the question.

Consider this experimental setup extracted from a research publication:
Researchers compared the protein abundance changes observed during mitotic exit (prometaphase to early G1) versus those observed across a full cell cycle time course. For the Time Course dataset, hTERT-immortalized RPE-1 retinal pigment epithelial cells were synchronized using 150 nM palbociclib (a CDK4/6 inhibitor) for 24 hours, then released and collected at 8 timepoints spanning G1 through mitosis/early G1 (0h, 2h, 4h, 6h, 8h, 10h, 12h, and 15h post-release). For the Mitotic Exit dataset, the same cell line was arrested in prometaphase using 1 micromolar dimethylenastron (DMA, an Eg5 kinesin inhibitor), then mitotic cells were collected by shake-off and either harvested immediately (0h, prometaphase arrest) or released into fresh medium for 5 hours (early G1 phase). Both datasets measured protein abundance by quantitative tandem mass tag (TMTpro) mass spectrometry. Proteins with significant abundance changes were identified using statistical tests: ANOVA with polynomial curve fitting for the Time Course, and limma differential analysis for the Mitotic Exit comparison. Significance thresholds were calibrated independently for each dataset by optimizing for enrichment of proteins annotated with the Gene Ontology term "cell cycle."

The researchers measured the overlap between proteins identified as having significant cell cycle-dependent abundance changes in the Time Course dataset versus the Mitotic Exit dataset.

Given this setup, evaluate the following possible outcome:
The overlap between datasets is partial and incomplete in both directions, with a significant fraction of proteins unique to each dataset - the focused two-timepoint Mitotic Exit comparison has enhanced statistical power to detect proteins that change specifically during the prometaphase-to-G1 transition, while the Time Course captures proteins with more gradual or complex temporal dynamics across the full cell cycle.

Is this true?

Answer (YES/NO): NO